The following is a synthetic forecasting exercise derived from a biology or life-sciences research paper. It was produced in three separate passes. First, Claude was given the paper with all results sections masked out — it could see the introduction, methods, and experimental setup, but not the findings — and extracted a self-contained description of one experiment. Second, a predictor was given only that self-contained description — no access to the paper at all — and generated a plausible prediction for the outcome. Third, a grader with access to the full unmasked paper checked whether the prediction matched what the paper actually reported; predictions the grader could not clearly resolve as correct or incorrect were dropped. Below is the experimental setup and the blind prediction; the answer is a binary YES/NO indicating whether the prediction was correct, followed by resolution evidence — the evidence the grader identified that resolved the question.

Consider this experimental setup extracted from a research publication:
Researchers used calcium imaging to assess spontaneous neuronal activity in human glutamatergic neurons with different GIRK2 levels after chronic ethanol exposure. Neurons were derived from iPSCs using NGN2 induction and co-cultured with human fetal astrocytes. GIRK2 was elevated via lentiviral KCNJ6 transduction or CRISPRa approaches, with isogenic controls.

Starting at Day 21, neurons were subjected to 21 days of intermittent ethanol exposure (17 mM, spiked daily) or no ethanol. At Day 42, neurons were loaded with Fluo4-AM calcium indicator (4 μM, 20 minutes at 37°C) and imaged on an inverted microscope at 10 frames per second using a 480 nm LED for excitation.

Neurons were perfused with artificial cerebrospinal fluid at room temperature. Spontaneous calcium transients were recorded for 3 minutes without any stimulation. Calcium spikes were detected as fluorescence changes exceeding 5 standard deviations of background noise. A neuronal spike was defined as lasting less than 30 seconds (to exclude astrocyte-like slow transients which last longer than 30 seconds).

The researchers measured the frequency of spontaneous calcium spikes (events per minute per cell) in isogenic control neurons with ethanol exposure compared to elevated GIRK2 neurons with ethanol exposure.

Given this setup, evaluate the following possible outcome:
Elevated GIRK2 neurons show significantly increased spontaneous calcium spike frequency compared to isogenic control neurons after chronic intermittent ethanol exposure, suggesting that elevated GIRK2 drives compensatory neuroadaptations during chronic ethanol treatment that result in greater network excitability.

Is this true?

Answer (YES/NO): NO